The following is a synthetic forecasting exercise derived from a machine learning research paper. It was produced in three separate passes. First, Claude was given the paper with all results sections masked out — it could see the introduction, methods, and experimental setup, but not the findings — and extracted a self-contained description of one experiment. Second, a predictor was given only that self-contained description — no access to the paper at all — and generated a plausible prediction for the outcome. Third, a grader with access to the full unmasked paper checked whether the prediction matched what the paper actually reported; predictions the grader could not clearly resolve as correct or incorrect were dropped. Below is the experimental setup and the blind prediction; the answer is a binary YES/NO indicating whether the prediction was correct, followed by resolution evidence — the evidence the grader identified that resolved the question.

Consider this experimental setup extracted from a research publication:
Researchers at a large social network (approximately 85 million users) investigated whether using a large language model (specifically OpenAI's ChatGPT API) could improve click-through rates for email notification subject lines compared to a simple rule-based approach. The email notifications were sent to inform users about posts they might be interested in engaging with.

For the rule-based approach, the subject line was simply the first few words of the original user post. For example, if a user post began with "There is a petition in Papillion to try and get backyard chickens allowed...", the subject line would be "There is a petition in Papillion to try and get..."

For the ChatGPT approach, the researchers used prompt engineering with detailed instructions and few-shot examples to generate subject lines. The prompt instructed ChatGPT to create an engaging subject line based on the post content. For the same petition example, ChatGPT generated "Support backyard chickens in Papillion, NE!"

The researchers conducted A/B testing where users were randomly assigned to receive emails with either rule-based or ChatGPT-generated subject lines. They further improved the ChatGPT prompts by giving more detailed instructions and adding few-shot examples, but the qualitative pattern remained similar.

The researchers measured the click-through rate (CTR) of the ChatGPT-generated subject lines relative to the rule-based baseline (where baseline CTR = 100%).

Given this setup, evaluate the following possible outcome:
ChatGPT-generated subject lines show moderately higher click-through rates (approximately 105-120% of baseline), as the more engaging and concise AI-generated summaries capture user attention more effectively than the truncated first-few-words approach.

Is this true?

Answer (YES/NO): NO